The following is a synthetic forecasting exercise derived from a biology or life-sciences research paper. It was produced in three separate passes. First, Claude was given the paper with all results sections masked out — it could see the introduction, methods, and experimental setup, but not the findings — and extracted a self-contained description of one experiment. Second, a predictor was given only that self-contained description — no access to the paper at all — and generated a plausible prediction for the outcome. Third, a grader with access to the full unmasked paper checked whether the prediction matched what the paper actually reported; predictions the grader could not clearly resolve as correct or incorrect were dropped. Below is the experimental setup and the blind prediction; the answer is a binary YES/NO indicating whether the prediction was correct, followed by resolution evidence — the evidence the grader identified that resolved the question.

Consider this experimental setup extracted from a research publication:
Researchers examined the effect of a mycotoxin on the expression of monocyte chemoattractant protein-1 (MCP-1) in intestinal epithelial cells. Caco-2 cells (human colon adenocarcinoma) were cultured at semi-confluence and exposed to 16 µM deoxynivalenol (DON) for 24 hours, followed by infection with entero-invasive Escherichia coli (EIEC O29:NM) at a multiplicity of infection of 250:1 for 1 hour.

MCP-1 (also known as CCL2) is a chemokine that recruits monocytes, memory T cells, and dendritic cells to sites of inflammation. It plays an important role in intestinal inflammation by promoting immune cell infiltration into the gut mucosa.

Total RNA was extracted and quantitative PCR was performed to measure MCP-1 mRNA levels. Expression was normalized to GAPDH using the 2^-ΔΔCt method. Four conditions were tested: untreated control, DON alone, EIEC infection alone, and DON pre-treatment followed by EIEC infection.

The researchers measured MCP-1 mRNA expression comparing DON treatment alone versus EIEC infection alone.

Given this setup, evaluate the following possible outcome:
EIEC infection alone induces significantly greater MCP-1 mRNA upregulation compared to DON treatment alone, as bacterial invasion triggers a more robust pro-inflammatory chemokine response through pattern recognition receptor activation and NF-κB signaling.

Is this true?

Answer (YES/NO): NO